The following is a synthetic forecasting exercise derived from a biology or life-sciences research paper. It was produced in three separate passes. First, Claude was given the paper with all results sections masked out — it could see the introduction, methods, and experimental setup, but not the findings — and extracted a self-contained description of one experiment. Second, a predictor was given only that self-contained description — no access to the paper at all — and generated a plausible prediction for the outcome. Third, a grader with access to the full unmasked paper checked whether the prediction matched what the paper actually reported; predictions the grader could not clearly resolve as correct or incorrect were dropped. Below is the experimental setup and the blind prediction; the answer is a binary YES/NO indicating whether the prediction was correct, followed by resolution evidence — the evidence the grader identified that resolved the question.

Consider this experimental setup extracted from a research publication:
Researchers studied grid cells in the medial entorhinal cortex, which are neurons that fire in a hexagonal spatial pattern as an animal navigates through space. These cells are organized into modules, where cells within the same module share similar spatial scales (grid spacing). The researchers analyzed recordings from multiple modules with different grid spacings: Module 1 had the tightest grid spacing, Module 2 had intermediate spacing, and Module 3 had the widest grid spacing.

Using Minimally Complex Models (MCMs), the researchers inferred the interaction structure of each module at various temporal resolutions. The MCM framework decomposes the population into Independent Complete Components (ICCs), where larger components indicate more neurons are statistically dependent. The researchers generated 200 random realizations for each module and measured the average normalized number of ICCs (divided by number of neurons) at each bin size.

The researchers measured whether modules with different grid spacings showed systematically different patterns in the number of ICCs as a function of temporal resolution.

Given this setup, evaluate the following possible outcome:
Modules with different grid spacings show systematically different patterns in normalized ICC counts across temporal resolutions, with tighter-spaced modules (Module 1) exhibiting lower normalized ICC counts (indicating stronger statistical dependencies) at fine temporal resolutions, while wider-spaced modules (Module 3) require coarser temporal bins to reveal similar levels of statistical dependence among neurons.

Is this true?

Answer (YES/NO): NO